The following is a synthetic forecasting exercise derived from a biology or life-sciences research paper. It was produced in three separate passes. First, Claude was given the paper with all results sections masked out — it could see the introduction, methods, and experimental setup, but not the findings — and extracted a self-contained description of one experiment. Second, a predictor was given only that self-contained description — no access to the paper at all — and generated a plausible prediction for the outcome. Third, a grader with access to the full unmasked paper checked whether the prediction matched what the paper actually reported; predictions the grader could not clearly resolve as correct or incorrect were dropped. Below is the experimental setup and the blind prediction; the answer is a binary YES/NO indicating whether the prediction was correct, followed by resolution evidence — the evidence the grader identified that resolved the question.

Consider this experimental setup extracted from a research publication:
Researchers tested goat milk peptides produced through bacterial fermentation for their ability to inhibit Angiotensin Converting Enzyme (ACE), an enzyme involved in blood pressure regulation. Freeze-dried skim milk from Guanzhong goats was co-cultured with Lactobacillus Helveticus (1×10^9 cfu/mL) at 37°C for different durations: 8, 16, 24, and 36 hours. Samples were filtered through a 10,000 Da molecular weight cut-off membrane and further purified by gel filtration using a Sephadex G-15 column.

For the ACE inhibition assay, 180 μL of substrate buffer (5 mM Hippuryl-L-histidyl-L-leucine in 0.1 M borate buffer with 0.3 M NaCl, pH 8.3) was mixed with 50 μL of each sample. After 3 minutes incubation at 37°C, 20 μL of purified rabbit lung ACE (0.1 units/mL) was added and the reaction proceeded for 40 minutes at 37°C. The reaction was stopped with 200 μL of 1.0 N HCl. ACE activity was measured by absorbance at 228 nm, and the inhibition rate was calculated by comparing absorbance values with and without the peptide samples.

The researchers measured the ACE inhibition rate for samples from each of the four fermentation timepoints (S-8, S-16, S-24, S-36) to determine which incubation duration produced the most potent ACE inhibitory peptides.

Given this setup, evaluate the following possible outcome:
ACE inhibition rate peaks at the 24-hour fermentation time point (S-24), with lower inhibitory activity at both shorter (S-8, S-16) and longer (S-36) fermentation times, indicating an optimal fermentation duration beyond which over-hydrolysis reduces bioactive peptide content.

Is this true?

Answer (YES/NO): NO